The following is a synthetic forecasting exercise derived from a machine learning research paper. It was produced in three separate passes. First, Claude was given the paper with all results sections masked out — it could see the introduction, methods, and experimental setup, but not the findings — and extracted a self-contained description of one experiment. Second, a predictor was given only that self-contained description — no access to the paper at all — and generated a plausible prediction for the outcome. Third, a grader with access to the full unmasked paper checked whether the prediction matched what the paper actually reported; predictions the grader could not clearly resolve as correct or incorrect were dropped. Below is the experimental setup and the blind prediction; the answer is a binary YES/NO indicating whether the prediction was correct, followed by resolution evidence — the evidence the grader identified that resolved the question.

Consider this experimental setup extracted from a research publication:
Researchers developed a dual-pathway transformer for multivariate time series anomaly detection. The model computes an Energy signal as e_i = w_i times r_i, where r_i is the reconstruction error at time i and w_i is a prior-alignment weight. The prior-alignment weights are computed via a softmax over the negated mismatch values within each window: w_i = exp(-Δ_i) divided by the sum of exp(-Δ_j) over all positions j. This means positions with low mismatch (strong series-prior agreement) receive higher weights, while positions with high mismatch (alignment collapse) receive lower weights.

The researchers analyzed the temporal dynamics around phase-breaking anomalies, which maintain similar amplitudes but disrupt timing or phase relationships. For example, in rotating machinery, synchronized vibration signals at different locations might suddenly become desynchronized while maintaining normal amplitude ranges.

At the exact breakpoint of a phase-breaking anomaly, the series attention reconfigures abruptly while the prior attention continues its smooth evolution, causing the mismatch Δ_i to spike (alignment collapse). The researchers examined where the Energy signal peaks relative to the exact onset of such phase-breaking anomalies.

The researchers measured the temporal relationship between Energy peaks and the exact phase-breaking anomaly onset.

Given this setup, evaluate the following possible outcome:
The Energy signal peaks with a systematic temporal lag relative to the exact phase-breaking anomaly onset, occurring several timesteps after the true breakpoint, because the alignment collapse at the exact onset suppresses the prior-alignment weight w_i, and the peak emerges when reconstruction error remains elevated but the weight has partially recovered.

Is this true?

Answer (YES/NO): NO